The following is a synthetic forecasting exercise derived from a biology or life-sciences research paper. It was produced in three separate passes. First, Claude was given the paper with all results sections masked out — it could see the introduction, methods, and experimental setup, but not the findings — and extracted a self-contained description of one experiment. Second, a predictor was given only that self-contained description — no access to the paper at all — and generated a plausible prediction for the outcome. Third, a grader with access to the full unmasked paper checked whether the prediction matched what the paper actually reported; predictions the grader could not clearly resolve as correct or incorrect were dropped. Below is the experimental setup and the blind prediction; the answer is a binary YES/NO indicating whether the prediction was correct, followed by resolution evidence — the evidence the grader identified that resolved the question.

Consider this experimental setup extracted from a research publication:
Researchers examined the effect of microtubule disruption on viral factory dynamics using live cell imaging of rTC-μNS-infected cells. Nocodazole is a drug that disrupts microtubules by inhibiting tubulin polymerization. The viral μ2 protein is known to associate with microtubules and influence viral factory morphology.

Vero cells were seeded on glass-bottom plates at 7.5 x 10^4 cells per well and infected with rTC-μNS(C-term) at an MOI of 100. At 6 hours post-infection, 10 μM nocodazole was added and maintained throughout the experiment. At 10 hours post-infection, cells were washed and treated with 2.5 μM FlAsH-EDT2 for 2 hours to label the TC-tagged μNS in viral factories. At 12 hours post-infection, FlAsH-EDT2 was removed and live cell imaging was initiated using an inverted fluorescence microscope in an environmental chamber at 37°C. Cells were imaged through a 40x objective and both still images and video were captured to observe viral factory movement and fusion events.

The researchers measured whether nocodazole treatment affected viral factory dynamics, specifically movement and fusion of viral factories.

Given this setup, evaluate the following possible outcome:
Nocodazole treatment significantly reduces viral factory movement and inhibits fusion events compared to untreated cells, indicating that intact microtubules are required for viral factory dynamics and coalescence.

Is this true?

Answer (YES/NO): NO